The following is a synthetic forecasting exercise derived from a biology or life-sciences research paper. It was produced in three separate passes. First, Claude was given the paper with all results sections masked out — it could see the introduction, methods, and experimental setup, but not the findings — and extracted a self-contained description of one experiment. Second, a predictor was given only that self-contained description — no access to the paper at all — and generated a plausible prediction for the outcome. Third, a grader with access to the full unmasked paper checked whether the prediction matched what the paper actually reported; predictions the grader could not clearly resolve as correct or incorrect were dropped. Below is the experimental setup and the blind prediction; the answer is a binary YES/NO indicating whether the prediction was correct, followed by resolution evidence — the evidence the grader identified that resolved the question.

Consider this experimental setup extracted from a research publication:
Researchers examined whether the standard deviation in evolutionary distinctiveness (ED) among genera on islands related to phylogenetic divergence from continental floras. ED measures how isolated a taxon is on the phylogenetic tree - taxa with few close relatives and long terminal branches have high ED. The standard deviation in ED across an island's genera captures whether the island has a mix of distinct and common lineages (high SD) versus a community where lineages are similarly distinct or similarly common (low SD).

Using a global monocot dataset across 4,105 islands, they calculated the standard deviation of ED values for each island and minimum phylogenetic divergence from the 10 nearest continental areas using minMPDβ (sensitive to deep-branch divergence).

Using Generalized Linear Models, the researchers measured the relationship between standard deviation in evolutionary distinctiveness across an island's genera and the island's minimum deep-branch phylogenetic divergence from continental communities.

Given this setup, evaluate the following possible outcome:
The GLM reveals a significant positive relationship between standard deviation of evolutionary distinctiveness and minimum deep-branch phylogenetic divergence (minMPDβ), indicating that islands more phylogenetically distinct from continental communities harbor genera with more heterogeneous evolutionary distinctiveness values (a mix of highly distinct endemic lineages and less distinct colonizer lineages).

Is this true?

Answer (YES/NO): NO